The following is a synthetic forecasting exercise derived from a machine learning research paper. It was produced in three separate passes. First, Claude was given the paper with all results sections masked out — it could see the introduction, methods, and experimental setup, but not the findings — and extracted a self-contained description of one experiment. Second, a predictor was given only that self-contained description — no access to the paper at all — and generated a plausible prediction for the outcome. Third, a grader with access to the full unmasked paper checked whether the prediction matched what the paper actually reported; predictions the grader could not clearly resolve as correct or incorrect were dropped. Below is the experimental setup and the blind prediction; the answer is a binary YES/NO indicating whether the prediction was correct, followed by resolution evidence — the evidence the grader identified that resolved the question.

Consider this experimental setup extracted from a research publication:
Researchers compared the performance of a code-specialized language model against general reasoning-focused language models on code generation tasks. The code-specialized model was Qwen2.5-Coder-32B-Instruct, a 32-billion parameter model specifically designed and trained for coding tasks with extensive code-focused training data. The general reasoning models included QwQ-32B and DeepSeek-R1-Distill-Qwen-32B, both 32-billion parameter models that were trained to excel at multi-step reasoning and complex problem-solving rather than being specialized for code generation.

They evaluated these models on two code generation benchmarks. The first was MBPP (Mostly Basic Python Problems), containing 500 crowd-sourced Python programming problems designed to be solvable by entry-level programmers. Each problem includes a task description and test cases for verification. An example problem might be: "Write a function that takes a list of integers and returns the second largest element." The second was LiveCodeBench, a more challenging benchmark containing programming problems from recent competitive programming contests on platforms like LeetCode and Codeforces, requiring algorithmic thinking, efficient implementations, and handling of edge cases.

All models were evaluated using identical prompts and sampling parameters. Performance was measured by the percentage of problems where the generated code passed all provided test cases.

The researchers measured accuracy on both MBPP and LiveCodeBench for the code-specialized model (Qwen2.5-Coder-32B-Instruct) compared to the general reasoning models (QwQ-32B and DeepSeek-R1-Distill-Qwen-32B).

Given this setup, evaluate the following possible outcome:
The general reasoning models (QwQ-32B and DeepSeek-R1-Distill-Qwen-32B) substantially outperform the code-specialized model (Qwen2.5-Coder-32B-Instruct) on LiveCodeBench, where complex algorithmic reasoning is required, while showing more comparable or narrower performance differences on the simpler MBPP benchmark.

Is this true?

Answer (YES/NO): YES